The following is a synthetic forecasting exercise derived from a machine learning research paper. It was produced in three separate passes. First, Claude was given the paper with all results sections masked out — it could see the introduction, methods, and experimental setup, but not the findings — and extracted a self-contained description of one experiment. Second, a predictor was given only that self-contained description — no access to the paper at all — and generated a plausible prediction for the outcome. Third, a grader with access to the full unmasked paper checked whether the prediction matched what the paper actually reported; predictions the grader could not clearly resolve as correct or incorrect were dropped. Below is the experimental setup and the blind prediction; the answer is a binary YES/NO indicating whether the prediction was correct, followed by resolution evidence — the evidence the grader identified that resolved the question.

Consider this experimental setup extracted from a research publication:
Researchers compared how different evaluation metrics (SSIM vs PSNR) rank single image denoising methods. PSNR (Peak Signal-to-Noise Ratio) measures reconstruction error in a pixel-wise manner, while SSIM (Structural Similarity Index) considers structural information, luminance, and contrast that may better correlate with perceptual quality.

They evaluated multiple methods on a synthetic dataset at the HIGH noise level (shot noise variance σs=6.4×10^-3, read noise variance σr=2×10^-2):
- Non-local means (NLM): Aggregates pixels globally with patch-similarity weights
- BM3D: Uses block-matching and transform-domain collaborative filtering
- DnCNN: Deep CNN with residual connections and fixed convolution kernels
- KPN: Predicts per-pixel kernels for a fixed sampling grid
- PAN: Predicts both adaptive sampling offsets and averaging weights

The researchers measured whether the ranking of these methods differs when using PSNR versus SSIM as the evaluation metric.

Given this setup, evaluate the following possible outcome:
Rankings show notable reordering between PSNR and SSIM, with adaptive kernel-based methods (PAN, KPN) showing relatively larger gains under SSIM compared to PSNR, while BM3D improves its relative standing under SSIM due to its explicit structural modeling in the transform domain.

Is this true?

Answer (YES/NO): NO